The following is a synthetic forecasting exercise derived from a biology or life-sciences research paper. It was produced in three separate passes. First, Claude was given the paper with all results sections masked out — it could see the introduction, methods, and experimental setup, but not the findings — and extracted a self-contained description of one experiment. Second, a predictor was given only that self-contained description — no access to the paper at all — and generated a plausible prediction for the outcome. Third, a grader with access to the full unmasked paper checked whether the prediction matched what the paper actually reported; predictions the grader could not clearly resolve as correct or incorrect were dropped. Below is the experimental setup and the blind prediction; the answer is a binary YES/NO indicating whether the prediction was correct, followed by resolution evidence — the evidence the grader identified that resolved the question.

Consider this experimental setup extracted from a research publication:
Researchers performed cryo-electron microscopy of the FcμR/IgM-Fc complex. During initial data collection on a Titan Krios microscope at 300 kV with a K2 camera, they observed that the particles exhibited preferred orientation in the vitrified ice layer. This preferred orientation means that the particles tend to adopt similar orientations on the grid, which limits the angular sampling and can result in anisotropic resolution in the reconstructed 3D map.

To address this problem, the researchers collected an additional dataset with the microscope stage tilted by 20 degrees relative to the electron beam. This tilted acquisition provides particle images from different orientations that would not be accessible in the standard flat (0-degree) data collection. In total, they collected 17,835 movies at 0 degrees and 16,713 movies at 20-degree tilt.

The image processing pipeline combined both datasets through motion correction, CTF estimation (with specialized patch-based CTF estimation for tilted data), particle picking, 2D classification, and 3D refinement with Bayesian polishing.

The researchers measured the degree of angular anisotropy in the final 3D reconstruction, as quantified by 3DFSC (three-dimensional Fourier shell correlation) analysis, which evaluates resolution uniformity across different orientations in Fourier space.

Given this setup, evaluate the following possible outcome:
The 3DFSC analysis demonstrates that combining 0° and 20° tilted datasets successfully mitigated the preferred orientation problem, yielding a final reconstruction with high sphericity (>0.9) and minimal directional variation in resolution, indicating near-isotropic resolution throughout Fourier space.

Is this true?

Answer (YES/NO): NO